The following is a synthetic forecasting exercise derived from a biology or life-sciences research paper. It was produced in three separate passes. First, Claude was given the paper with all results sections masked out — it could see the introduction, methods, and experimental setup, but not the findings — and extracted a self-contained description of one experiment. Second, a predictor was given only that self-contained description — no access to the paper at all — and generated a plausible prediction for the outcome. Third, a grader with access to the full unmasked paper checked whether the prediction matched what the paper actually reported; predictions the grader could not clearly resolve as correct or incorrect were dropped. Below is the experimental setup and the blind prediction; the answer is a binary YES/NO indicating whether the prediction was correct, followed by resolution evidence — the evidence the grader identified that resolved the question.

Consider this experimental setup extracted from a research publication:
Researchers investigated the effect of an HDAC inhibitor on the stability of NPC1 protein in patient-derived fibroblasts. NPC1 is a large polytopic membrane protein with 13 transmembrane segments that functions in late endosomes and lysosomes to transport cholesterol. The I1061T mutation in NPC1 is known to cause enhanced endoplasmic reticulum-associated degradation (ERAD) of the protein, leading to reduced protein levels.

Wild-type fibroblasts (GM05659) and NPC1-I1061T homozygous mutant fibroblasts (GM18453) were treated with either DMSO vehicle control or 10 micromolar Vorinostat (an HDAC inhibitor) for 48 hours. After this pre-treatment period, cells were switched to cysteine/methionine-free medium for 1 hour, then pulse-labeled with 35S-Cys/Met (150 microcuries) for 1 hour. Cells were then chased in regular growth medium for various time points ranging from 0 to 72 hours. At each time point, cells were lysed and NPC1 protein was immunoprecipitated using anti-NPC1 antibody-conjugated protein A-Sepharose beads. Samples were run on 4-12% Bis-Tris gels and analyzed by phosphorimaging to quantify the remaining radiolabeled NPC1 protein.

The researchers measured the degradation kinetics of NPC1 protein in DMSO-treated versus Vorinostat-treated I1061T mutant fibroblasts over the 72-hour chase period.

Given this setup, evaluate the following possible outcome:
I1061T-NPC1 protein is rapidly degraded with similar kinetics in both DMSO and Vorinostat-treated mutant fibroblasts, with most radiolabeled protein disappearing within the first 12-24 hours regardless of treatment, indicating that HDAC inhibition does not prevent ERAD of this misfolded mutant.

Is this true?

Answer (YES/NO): NO